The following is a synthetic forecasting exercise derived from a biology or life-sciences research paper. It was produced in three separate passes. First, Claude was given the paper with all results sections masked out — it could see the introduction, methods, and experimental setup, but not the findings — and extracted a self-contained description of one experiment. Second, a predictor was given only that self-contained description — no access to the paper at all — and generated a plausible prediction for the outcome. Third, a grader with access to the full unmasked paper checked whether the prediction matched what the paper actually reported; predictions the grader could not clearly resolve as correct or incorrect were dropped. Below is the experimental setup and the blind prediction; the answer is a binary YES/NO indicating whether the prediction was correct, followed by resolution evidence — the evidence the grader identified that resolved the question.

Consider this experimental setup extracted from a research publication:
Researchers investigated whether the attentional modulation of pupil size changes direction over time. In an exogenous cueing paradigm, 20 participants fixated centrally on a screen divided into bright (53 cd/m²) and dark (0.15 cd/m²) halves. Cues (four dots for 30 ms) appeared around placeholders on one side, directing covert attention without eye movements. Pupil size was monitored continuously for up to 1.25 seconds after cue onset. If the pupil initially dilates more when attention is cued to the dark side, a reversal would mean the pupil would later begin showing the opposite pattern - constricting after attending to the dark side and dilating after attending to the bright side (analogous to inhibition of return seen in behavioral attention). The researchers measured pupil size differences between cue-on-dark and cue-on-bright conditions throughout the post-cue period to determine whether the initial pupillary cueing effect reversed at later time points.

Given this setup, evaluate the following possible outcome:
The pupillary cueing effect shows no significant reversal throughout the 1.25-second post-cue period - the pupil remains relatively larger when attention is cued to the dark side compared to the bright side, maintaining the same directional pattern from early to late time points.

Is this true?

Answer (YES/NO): YES